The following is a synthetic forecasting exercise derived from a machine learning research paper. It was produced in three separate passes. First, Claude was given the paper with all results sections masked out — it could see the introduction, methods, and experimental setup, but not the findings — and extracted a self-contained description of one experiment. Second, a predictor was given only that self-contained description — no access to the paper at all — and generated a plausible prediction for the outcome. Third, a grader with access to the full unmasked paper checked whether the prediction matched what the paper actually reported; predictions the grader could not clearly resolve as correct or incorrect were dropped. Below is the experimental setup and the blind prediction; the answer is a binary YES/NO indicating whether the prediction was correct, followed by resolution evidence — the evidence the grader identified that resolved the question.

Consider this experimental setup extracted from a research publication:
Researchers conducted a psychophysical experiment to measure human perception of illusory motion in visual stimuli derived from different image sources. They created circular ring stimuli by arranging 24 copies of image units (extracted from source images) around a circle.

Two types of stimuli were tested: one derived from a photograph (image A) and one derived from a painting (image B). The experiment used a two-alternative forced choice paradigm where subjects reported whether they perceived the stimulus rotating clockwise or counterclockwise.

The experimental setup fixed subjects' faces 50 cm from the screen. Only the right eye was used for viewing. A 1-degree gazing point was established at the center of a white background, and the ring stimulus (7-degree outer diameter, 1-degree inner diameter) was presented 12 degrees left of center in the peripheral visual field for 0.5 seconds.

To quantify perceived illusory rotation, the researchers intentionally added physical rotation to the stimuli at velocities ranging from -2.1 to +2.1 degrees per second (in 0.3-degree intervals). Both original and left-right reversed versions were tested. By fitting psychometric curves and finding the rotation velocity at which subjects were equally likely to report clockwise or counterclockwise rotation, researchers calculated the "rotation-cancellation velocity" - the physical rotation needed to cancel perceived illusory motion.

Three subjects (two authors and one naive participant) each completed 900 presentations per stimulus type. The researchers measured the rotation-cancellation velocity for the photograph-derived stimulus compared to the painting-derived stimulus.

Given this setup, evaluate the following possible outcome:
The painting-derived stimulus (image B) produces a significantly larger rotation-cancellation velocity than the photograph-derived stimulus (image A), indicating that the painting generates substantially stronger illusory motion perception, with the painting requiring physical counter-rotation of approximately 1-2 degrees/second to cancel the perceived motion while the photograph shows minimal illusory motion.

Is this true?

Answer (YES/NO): NO